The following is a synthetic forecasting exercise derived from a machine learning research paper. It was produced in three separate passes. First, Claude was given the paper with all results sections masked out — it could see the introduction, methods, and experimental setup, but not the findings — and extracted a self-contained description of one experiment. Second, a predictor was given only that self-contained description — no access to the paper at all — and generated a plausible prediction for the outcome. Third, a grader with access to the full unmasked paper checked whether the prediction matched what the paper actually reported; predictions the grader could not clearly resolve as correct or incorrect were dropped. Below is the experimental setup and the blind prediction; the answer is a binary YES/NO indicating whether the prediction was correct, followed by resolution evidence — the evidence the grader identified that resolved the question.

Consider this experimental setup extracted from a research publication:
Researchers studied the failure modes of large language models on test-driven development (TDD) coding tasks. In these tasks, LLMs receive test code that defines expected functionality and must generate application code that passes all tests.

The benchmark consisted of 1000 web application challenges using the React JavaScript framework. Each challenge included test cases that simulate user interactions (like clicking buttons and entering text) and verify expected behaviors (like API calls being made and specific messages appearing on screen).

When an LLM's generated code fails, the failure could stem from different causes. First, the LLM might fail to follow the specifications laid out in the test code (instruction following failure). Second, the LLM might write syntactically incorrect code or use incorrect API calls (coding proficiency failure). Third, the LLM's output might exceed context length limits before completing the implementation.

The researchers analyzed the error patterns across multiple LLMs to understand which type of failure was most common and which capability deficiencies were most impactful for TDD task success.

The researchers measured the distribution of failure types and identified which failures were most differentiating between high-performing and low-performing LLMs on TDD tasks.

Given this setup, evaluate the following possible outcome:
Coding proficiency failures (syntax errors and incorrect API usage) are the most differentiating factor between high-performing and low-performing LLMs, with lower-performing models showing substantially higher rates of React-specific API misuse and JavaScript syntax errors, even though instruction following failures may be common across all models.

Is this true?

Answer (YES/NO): NO